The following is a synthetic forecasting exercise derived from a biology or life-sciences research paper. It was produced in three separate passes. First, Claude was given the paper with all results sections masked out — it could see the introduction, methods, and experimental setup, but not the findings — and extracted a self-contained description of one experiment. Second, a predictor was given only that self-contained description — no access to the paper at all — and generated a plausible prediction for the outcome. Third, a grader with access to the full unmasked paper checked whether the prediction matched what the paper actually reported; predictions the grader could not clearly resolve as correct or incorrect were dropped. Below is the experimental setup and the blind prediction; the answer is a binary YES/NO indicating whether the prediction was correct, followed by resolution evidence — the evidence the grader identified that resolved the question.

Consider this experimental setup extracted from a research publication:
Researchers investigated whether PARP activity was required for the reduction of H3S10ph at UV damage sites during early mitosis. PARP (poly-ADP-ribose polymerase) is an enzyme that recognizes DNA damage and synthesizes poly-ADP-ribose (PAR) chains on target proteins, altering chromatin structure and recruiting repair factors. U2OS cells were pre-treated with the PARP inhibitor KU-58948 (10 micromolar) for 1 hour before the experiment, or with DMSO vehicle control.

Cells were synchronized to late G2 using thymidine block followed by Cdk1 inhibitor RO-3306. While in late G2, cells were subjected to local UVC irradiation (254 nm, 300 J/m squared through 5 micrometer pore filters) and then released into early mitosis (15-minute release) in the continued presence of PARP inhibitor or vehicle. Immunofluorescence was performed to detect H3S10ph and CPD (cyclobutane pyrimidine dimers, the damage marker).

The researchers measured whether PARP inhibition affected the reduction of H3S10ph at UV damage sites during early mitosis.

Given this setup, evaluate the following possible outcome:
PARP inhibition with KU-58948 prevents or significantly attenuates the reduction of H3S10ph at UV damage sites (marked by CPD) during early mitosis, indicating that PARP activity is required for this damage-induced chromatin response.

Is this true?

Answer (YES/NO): YES